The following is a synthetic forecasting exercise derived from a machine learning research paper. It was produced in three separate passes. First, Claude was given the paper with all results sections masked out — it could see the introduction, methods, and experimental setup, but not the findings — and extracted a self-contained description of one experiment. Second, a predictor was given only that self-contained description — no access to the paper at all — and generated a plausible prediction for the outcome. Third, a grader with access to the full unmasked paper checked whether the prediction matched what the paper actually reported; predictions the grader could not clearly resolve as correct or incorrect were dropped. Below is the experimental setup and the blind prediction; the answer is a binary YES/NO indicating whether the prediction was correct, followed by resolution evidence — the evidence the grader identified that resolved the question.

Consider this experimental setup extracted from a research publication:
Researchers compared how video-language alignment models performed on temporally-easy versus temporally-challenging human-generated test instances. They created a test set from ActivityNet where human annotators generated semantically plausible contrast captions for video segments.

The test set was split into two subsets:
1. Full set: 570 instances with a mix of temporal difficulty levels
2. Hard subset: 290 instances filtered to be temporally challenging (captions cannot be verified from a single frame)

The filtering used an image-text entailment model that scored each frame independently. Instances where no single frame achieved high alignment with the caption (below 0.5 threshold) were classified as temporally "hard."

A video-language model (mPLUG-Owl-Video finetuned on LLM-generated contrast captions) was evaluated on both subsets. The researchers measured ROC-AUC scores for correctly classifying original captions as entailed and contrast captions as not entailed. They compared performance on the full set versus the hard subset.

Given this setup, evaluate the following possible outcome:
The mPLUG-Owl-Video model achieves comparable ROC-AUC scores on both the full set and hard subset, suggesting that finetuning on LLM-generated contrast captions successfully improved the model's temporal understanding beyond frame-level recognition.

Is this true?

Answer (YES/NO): NO